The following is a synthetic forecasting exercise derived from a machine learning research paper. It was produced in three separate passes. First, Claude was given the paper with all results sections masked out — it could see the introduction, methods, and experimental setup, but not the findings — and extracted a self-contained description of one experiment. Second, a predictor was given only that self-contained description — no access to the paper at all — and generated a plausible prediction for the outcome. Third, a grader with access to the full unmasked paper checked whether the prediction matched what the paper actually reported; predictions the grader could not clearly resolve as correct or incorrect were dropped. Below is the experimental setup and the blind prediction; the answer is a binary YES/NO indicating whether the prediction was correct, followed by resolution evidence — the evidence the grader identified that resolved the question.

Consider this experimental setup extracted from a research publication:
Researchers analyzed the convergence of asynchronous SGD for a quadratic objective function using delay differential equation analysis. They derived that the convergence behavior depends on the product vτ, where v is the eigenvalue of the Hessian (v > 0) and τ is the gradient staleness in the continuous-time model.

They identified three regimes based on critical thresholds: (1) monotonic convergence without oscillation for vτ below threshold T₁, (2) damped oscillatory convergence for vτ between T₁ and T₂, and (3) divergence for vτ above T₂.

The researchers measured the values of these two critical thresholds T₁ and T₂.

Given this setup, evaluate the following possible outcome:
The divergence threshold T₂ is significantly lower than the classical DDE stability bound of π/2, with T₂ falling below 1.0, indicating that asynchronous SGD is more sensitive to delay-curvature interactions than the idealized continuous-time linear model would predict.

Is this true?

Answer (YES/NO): NO